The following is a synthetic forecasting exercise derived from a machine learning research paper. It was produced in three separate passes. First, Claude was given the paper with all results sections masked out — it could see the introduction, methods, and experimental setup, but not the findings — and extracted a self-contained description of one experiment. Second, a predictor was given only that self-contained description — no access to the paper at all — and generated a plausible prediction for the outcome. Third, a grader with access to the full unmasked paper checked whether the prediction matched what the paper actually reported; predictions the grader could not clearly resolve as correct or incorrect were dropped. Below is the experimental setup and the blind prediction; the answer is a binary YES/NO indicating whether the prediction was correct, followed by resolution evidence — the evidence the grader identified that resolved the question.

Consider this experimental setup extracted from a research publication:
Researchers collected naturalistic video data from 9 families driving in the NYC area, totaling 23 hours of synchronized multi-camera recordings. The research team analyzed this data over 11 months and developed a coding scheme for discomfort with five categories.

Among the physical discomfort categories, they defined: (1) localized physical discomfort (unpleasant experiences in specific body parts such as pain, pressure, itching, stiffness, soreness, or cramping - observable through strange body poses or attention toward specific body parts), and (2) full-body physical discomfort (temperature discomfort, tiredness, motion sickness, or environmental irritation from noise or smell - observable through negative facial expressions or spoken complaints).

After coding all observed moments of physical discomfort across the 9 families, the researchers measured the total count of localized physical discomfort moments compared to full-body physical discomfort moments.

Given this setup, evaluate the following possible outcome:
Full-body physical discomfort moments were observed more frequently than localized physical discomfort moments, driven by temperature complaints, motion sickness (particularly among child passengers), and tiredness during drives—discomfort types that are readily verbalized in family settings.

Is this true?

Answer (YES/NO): NO